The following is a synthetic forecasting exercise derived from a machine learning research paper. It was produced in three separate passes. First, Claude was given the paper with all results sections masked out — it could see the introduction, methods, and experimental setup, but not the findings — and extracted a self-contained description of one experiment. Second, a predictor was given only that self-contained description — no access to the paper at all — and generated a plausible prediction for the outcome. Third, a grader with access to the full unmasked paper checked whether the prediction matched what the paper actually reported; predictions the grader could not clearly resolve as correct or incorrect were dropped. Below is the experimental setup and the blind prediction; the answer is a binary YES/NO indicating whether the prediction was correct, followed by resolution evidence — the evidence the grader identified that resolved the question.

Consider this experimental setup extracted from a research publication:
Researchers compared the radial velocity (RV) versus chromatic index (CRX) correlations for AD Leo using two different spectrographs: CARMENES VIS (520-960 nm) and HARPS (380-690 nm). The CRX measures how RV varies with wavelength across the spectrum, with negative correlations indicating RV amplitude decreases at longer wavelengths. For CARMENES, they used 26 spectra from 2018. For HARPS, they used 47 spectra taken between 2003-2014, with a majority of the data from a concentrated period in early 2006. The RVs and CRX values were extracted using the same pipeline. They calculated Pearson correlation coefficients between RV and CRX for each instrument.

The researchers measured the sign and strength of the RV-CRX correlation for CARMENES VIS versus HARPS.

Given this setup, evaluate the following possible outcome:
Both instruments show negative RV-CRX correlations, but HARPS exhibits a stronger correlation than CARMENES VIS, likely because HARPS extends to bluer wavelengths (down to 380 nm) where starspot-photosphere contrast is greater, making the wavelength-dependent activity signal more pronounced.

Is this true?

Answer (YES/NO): NO